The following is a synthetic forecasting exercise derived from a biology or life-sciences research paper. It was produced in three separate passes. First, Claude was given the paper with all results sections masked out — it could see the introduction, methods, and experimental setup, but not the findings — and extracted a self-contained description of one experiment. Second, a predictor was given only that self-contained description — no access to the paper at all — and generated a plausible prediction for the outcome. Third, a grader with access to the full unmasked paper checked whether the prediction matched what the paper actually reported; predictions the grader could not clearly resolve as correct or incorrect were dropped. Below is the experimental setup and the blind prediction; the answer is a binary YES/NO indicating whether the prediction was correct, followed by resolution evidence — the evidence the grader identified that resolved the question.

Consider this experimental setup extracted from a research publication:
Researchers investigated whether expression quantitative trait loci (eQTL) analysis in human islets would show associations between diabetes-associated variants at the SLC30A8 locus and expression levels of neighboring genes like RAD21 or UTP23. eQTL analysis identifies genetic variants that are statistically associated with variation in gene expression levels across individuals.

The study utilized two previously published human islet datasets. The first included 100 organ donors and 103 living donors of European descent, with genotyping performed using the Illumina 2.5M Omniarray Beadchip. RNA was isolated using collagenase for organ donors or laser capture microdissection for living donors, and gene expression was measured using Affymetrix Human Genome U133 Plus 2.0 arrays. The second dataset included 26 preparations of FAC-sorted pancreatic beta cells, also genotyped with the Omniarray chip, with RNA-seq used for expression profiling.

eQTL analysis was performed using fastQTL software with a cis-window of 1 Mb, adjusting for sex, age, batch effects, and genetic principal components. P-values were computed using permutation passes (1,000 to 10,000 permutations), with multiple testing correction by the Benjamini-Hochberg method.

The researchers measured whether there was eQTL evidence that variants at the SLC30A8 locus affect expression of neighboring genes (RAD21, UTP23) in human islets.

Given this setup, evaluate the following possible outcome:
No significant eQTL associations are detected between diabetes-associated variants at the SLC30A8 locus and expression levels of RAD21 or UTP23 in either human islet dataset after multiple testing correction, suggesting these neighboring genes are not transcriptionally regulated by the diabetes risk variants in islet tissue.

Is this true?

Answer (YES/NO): YES